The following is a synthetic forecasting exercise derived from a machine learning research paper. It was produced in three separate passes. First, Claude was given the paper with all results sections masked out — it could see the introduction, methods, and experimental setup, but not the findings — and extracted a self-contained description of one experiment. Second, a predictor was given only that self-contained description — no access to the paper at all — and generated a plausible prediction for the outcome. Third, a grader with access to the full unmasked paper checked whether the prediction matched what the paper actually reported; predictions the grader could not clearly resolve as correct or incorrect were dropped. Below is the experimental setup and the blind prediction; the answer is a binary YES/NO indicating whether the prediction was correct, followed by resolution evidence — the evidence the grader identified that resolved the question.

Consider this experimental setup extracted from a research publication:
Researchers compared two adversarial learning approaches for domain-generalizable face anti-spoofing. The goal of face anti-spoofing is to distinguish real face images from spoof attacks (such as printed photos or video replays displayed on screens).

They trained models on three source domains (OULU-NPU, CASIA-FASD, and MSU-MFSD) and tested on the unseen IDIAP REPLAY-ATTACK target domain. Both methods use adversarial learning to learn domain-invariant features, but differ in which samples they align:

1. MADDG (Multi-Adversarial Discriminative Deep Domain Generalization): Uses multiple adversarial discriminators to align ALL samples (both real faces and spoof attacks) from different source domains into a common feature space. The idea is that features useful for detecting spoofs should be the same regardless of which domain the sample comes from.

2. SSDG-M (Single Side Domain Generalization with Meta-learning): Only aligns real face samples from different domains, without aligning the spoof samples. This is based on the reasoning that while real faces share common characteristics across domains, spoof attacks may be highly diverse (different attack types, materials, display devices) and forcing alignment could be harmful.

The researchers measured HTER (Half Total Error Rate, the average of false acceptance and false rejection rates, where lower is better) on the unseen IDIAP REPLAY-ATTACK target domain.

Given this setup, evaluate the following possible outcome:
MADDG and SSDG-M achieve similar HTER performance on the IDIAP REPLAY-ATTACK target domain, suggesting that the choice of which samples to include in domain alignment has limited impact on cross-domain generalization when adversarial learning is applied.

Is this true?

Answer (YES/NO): NO